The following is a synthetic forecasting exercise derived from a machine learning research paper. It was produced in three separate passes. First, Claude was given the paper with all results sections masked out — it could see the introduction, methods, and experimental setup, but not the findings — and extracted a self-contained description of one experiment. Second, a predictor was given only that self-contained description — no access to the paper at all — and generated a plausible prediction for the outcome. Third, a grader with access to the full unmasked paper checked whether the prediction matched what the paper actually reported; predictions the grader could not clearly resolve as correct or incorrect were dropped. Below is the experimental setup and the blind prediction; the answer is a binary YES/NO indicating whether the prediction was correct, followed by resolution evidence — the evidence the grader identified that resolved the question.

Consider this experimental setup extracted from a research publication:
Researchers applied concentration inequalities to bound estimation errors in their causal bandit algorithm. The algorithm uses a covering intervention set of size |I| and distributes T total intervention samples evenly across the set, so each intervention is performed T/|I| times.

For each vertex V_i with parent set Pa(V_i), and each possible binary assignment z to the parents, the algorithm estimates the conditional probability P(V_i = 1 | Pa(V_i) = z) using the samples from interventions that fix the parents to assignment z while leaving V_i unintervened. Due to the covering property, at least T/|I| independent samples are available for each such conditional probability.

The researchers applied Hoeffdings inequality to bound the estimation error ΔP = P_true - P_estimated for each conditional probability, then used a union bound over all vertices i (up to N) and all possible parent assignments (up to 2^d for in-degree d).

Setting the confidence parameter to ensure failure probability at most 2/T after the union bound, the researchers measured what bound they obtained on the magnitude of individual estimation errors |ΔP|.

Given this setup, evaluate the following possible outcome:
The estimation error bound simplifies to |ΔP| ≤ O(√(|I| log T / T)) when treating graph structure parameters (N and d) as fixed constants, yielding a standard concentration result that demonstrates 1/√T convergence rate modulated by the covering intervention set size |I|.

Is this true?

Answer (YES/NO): YES